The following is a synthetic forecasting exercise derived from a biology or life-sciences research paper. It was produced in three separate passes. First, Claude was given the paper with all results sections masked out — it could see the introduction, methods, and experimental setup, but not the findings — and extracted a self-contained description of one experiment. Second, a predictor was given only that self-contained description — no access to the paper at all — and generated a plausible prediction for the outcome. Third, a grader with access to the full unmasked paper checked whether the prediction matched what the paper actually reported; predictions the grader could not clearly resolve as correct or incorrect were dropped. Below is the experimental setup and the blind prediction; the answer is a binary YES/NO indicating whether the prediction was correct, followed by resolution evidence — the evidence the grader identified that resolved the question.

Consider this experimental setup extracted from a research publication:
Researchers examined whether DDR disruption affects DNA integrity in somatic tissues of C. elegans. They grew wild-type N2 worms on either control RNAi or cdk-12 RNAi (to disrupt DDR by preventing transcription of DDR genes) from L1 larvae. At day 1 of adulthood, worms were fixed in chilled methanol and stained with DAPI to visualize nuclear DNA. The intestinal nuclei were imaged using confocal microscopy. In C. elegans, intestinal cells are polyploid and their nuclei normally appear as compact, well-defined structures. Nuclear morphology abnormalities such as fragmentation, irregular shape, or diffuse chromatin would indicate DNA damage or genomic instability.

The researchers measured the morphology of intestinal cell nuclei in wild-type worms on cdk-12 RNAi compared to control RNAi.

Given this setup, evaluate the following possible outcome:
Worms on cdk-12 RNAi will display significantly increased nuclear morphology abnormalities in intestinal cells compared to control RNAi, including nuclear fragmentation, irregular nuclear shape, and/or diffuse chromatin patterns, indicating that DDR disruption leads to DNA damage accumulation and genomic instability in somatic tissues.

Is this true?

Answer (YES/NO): YES